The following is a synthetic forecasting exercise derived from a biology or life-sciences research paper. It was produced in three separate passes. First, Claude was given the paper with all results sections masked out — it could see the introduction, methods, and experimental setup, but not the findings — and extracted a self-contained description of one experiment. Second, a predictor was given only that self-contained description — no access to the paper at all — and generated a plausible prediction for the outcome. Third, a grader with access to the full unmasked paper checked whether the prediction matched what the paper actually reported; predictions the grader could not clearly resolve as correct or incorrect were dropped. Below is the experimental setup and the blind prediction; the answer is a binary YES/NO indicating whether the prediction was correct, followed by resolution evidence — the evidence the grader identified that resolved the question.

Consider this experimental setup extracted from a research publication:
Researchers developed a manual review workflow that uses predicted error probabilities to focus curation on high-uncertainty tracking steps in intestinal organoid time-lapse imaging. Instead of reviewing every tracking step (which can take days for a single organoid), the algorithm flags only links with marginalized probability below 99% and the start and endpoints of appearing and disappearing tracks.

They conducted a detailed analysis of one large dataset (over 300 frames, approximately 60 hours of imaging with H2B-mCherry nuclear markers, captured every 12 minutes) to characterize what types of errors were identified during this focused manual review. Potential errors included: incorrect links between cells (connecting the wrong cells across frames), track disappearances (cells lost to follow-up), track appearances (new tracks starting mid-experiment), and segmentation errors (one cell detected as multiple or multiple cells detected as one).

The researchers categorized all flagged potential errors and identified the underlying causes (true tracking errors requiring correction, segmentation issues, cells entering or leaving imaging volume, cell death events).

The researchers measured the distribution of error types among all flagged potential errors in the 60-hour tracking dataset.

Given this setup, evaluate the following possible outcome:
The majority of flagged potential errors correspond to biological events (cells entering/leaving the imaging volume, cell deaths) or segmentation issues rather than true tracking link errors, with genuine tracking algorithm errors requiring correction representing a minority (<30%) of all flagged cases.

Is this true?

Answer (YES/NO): YES